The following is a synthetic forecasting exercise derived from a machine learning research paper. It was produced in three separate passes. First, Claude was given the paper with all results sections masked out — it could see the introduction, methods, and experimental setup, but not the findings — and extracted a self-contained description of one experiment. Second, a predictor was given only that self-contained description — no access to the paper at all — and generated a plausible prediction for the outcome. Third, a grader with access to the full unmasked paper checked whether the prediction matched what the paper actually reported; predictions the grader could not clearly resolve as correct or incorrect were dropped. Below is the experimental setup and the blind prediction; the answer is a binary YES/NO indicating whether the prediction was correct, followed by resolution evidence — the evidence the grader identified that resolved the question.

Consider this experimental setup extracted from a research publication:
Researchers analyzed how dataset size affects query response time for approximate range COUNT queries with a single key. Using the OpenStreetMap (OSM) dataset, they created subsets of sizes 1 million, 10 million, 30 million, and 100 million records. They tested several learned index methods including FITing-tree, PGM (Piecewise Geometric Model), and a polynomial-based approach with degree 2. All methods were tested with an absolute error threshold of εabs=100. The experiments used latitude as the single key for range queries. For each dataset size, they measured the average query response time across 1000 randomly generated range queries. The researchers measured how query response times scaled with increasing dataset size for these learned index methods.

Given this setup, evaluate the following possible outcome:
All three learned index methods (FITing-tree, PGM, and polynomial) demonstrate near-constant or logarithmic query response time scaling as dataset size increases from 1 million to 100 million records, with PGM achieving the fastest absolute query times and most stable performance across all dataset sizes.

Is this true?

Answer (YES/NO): NO